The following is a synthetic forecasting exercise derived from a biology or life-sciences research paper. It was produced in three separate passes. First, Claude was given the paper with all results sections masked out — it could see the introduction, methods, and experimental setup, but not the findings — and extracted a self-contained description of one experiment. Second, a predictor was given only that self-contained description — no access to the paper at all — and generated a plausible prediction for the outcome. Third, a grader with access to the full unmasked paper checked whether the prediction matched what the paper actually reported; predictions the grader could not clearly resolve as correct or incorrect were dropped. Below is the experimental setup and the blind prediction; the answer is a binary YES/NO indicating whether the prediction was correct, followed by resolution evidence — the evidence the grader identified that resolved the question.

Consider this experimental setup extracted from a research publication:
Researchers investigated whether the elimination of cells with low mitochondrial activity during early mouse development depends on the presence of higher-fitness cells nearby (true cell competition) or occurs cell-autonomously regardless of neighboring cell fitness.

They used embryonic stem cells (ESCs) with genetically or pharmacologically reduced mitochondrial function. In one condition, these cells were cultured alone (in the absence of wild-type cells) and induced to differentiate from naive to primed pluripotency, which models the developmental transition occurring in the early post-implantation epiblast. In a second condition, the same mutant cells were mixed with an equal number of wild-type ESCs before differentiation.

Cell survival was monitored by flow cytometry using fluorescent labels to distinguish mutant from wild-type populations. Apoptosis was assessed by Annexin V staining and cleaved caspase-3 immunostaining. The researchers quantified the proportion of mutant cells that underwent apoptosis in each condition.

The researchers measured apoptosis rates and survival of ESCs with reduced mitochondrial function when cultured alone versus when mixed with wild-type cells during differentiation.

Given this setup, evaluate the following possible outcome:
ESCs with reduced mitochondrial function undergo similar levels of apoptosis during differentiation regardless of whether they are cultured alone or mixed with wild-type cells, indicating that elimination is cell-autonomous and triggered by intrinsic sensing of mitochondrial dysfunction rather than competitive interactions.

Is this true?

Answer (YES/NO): NO